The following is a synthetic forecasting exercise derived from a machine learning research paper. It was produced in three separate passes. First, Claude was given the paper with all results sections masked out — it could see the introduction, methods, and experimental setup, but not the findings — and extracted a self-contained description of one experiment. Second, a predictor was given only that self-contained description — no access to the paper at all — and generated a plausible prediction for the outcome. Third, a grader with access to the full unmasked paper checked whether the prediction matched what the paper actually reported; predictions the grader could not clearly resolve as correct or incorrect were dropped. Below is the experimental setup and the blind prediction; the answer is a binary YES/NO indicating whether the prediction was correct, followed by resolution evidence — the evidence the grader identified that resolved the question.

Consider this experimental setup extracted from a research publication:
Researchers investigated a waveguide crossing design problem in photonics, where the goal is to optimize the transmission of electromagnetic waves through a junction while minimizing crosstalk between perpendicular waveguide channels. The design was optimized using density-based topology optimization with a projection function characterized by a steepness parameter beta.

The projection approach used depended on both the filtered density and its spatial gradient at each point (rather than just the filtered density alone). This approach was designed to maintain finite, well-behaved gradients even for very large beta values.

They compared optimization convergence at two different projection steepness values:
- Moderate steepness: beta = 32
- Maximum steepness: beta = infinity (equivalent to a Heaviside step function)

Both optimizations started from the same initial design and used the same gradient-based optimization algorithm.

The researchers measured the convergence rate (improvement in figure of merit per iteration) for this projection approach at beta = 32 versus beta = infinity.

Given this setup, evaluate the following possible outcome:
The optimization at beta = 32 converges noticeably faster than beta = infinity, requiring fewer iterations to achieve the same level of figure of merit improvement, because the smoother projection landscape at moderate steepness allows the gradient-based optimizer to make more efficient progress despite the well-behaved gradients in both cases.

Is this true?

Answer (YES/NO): NO